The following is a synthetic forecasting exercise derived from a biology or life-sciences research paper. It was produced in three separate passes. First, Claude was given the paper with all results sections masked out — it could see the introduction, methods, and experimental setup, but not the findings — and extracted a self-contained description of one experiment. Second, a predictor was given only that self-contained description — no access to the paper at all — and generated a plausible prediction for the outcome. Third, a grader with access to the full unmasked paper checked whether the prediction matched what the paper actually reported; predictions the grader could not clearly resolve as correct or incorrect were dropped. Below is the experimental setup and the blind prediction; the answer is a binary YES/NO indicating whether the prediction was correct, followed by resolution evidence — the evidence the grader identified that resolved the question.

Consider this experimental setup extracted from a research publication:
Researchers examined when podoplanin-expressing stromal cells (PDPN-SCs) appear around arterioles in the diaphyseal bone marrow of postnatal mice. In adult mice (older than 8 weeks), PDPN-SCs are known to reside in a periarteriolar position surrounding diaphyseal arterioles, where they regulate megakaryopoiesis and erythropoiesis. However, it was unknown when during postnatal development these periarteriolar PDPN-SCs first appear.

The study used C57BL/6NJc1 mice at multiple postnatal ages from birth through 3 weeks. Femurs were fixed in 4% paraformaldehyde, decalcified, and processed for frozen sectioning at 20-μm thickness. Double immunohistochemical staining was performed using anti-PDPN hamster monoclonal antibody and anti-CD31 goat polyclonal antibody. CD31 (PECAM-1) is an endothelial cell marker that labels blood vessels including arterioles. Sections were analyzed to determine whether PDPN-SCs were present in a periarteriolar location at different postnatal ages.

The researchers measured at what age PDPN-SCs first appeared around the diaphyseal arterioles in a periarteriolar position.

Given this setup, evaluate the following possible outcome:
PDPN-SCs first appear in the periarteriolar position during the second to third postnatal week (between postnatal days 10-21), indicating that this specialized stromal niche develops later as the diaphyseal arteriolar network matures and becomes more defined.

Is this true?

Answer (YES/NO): YES